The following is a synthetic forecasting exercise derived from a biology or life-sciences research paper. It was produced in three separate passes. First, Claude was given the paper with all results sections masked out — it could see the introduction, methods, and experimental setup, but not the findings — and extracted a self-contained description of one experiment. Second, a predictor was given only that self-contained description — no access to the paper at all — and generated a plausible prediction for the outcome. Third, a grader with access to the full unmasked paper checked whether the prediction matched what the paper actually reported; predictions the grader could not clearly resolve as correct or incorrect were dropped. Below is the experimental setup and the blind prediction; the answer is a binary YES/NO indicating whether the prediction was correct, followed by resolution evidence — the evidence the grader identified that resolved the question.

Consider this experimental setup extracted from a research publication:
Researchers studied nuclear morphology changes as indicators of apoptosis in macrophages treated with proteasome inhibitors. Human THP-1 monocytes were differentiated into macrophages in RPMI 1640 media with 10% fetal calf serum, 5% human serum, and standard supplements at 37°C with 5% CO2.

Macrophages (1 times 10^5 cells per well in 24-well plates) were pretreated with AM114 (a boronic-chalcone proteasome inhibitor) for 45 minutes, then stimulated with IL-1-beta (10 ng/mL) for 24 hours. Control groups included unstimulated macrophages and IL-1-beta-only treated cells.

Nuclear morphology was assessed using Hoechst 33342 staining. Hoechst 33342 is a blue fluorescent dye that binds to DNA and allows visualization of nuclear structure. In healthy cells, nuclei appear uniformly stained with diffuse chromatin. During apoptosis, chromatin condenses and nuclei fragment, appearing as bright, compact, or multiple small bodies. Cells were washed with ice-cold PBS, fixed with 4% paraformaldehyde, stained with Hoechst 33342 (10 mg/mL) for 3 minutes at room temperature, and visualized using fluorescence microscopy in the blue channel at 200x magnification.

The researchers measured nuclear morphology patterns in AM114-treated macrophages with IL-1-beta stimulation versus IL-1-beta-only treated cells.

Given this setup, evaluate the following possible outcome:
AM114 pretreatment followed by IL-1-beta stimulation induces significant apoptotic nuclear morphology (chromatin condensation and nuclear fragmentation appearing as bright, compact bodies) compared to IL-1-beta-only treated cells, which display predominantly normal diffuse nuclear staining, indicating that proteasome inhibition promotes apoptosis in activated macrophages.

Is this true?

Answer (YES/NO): YES